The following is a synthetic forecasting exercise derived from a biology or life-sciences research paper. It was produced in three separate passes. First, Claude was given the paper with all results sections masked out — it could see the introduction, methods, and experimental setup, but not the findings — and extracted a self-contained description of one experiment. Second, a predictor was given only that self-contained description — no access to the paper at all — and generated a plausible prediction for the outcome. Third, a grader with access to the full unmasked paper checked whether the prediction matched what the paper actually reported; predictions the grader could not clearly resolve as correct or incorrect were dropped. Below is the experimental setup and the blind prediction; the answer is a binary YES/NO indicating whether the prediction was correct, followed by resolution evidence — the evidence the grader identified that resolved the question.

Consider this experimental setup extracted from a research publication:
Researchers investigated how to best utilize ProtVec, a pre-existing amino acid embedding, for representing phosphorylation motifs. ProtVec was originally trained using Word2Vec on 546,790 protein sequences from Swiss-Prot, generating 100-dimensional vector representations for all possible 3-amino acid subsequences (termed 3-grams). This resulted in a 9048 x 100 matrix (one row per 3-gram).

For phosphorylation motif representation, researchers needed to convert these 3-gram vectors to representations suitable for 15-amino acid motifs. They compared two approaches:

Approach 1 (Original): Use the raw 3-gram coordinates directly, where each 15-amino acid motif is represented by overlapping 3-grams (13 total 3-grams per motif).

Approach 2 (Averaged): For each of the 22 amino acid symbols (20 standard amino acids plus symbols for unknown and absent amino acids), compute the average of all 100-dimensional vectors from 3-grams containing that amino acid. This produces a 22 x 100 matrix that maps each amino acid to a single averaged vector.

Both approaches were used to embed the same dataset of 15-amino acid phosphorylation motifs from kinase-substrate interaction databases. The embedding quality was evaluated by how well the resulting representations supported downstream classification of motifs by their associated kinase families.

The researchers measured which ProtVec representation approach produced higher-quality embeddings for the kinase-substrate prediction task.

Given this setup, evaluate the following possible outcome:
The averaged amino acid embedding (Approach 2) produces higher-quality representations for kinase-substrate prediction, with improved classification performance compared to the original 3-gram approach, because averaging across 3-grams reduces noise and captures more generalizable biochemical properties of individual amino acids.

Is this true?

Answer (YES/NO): YES